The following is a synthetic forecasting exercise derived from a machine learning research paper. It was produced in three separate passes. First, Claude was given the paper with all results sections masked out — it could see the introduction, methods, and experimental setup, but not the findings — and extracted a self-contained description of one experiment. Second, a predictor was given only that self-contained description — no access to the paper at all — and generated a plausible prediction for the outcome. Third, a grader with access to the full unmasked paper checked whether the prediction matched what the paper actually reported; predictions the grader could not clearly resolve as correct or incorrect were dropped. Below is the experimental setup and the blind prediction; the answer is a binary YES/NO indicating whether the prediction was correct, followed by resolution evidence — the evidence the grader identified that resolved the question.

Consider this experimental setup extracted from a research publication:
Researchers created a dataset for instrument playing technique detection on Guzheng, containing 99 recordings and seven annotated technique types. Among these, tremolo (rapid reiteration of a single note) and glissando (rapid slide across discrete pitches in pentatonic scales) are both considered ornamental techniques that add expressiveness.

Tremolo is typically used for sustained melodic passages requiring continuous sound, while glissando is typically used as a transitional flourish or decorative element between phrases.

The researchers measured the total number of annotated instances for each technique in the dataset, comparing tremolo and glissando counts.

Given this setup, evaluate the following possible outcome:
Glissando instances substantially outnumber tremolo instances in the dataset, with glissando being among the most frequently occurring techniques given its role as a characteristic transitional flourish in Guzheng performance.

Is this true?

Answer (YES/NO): YES